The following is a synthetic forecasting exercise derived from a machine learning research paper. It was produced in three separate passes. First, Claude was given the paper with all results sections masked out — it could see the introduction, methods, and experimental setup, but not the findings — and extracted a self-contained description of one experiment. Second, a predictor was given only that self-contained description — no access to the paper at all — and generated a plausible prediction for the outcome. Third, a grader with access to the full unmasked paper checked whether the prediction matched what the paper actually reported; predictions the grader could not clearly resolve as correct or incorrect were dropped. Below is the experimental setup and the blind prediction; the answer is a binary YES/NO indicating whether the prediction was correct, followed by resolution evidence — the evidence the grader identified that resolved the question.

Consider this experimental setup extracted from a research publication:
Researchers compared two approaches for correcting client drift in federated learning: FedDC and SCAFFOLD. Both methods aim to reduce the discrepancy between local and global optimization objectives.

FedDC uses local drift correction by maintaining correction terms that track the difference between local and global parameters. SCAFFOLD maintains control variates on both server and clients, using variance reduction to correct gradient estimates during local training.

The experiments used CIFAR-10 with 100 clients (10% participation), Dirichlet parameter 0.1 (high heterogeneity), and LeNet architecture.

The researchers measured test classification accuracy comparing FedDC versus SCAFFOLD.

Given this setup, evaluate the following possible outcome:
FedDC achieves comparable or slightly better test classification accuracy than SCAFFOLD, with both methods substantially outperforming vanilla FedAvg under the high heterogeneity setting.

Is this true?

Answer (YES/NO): YES